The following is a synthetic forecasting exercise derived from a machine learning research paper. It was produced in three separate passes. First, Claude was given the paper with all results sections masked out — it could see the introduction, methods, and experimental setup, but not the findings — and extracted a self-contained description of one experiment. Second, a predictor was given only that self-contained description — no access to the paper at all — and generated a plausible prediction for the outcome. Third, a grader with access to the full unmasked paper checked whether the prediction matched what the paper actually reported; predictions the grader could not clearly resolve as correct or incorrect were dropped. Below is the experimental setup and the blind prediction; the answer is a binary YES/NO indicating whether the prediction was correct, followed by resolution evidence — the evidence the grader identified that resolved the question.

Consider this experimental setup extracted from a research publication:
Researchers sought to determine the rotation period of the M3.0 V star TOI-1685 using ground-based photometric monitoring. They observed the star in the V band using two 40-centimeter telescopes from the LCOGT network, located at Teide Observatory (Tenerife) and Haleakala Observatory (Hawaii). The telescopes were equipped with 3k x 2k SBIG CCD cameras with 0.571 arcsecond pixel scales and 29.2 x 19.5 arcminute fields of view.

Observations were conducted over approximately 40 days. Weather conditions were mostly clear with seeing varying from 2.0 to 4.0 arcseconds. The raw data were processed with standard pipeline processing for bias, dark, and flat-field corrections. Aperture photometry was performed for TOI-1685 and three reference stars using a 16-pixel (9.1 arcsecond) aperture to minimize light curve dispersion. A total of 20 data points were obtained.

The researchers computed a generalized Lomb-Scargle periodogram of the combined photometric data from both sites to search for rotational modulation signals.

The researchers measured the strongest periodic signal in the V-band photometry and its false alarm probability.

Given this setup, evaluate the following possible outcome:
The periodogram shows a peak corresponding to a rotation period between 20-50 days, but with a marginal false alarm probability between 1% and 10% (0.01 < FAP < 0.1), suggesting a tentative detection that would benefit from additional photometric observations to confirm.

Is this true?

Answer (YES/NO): NO